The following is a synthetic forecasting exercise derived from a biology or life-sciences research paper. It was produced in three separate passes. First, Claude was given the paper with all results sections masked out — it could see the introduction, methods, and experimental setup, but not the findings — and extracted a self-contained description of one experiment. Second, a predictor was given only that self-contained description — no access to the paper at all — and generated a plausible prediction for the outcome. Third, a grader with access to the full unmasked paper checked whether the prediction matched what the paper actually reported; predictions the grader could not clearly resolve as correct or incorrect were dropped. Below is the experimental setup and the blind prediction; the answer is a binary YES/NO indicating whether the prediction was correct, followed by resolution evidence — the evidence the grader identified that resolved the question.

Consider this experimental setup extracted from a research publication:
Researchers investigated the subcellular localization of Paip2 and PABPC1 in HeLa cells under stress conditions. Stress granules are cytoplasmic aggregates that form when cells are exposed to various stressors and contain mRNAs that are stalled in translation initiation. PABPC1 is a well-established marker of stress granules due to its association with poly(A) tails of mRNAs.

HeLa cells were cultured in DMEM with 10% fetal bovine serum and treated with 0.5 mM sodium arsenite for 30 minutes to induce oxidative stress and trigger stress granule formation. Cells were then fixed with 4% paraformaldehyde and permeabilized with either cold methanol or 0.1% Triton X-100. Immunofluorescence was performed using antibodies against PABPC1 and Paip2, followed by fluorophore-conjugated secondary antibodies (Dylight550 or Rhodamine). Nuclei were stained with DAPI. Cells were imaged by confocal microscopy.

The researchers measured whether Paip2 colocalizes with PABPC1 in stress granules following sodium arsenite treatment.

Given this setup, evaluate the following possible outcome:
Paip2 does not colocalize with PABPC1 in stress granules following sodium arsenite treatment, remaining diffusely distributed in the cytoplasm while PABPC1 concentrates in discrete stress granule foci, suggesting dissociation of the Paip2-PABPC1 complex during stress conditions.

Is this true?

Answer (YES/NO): NO